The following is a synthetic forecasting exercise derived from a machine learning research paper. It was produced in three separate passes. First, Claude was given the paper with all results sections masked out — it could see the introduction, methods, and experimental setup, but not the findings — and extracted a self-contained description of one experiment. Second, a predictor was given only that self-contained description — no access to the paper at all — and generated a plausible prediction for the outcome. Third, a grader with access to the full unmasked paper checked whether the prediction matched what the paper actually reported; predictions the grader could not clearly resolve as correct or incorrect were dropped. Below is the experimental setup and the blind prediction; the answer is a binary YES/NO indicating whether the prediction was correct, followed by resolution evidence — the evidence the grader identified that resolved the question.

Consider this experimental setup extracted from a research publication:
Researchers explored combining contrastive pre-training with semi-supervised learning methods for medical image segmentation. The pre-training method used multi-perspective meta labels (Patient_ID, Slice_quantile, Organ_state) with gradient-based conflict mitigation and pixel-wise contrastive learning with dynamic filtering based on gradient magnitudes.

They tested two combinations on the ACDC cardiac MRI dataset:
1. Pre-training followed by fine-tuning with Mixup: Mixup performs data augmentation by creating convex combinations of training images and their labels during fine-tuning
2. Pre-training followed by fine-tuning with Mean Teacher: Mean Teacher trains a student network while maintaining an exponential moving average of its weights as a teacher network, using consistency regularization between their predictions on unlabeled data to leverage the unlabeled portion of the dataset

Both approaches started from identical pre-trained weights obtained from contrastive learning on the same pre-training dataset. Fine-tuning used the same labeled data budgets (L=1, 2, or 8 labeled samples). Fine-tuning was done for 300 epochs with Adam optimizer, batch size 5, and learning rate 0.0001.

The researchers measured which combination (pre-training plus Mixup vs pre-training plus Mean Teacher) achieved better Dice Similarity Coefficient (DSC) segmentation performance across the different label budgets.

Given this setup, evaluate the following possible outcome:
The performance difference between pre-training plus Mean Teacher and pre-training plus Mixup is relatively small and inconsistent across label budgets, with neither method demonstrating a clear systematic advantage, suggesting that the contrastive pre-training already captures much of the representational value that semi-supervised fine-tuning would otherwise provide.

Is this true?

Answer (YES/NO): NO